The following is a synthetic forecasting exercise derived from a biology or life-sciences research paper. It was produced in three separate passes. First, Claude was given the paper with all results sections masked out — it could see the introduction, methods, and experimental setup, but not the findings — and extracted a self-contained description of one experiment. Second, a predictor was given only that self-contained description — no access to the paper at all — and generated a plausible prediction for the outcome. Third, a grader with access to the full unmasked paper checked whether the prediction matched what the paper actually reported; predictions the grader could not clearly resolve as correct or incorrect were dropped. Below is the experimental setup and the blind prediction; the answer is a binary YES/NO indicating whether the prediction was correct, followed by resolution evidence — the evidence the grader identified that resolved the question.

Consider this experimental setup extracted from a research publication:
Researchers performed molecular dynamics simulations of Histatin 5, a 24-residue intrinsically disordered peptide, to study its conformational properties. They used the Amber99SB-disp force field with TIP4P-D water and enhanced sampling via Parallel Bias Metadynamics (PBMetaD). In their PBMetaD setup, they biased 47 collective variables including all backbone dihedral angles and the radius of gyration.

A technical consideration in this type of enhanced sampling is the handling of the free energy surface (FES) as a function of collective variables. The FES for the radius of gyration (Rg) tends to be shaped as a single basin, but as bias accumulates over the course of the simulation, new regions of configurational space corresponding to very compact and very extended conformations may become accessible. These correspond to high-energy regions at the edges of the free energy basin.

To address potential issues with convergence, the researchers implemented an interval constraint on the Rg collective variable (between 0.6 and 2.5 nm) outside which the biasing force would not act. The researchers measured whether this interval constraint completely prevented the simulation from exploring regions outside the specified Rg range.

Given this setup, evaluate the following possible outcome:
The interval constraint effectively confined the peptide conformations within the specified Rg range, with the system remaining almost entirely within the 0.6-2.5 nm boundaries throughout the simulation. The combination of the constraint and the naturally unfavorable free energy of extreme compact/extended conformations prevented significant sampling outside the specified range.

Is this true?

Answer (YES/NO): NO